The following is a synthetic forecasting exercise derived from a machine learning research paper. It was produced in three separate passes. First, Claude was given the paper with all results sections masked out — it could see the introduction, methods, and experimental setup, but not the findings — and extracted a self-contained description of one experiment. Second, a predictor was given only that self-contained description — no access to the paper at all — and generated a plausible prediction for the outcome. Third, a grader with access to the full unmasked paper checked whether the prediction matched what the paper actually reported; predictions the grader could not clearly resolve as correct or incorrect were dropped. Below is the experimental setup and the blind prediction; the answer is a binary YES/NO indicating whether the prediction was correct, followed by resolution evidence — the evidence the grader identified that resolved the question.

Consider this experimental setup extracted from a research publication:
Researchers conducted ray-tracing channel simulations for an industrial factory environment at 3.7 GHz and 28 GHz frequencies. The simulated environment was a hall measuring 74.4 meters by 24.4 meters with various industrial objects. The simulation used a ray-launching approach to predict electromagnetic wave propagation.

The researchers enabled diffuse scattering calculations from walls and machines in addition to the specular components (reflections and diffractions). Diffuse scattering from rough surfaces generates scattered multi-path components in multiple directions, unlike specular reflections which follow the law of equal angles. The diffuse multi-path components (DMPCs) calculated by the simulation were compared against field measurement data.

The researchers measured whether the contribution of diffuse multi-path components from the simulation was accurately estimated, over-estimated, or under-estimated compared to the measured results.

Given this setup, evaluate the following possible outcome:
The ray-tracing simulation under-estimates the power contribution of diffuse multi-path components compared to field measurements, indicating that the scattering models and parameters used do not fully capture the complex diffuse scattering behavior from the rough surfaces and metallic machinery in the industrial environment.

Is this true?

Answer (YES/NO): YES